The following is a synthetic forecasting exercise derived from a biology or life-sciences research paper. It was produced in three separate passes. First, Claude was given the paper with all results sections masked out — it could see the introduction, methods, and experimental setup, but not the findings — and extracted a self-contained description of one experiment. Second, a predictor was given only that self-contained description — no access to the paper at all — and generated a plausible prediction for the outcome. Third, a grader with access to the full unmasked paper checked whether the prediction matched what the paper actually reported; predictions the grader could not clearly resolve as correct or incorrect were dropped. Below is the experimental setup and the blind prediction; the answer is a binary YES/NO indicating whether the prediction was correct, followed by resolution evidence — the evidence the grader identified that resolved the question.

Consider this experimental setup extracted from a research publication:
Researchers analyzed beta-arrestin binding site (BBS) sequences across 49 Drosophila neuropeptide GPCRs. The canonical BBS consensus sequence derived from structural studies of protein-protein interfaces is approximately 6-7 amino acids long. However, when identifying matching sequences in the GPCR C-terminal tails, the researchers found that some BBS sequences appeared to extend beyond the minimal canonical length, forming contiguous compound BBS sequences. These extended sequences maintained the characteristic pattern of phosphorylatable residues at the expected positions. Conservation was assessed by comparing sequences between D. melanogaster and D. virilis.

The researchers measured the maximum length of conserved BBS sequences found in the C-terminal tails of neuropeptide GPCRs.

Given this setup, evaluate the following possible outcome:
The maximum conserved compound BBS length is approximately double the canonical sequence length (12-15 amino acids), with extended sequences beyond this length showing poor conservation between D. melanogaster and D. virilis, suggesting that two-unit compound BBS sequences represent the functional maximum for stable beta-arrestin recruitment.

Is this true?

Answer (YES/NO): NO